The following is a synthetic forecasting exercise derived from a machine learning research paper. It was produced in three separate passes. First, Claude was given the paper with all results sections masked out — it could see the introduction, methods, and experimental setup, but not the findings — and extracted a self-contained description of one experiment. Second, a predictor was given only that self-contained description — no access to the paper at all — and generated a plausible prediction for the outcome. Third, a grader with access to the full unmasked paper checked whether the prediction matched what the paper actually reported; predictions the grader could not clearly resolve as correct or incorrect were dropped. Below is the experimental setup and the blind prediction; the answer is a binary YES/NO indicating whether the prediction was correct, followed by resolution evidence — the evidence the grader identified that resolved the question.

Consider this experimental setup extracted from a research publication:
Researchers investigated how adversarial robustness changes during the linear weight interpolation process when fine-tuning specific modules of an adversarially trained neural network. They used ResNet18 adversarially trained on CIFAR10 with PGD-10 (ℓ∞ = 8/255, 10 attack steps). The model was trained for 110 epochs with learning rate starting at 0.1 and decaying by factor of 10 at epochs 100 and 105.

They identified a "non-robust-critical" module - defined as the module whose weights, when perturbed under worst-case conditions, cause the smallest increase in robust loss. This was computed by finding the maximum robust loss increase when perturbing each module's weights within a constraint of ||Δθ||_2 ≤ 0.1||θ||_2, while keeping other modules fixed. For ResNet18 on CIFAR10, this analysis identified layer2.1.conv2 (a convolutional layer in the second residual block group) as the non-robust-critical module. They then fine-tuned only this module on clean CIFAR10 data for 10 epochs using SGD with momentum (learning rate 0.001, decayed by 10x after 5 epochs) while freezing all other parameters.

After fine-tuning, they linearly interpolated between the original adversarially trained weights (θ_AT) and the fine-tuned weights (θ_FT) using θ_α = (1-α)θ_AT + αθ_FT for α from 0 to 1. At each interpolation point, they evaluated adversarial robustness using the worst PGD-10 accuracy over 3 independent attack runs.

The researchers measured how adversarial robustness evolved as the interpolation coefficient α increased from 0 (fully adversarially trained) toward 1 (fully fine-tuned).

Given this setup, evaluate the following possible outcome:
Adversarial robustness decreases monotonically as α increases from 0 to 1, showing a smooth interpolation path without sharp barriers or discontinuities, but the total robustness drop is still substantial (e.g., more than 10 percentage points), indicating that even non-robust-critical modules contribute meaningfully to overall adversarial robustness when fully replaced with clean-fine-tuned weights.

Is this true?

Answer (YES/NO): NO